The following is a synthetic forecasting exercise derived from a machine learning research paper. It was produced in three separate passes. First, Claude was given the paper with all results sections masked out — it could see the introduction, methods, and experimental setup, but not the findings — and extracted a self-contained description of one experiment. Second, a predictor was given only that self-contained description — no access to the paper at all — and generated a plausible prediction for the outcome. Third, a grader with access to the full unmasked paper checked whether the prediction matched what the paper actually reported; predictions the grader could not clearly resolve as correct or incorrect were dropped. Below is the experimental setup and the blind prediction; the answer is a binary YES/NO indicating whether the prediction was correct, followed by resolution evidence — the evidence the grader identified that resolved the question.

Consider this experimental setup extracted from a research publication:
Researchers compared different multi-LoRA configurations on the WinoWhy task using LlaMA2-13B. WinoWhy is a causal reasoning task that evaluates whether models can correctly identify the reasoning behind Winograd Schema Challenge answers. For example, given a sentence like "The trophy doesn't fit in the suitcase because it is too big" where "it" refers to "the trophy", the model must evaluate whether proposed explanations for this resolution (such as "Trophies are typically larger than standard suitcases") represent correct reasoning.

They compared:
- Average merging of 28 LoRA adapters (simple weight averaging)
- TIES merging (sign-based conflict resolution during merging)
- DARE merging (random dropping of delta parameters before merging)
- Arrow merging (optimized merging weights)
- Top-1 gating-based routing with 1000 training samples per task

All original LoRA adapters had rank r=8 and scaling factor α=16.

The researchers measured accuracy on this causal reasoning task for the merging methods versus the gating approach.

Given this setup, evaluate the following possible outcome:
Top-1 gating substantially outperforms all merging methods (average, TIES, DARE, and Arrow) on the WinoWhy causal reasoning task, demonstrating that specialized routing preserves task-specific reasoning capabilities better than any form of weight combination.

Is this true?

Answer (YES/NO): YES